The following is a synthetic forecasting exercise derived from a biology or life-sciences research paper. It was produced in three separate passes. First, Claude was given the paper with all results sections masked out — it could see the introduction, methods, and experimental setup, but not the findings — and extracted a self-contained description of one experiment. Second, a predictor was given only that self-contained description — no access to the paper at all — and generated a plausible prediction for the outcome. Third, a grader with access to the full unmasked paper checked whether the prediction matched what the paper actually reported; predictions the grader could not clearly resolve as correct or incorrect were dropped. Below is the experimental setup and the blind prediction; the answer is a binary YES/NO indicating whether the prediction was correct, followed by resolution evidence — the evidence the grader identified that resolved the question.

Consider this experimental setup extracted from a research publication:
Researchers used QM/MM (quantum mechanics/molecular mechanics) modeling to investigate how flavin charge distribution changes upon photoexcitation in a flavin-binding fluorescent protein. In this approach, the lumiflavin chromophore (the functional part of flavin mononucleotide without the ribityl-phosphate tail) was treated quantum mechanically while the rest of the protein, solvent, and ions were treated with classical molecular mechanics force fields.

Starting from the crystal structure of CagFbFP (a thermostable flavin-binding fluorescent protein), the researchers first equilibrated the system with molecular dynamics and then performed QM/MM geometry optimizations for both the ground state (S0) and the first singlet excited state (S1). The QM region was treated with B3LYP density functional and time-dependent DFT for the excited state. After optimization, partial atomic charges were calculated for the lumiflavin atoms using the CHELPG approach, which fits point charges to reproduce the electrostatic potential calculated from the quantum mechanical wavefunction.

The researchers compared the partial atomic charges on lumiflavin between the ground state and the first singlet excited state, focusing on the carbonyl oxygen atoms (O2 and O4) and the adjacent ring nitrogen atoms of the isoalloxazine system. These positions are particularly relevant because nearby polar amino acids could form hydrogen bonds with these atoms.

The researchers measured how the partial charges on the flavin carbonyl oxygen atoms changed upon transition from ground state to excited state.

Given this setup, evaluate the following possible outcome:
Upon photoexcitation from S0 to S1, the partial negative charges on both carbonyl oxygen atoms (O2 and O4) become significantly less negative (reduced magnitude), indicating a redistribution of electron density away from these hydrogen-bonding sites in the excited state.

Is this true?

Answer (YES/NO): NO